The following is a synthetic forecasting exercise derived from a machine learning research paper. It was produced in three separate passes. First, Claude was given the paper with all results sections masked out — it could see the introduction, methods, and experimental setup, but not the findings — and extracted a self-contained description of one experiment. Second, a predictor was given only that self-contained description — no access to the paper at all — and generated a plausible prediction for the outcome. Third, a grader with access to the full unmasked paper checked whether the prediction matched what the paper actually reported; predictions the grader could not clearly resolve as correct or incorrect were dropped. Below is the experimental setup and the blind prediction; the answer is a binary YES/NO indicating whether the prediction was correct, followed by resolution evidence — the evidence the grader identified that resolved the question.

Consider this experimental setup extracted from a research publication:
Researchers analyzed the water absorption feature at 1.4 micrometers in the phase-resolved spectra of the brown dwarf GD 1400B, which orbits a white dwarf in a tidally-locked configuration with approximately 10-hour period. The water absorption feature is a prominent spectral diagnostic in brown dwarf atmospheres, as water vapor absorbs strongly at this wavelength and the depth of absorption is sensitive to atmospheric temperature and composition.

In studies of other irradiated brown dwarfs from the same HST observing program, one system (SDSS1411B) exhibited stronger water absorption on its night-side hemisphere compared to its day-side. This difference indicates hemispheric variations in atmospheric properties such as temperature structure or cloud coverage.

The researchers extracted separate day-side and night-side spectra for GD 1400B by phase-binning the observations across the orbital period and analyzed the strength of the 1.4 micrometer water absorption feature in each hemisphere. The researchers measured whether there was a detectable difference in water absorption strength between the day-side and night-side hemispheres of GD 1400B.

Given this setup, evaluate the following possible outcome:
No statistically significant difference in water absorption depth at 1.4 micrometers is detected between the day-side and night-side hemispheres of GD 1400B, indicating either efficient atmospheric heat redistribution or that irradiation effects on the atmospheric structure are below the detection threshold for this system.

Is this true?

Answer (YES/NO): YES